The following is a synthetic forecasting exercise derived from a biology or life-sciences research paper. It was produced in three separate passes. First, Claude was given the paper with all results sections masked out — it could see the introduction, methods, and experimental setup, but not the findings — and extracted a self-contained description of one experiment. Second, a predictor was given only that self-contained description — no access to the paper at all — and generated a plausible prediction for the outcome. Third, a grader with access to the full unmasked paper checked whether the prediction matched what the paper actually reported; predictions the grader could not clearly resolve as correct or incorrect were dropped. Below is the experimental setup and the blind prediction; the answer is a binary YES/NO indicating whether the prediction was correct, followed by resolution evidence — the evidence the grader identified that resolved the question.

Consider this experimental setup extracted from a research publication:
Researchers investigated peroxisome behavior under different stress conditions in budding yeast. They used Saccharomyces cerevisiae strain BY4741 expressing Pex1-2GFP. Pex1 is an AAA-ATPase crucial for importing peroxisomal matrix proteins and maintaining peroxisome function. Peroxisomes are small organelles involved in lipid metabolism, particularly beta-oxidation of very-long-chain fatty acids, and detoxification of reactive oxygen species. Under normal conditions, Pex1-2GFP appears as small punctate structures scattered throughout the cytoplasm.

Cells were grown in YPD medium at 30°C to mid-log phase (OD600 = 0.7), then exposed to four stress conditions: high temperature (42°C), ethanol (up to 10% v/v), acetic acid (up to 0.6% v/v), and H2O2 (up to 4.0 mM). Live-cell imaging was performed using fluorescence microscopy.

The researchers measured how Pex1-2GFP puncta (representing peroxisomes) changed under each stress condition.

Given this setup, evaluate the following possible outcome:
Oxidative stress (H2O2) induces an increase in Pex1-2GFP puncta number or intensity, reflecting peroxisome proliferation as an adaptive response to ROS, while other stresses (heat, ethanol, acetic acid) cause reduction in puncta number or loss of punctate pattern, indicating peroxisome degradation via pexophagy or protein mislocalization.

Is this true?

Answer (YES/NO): NO